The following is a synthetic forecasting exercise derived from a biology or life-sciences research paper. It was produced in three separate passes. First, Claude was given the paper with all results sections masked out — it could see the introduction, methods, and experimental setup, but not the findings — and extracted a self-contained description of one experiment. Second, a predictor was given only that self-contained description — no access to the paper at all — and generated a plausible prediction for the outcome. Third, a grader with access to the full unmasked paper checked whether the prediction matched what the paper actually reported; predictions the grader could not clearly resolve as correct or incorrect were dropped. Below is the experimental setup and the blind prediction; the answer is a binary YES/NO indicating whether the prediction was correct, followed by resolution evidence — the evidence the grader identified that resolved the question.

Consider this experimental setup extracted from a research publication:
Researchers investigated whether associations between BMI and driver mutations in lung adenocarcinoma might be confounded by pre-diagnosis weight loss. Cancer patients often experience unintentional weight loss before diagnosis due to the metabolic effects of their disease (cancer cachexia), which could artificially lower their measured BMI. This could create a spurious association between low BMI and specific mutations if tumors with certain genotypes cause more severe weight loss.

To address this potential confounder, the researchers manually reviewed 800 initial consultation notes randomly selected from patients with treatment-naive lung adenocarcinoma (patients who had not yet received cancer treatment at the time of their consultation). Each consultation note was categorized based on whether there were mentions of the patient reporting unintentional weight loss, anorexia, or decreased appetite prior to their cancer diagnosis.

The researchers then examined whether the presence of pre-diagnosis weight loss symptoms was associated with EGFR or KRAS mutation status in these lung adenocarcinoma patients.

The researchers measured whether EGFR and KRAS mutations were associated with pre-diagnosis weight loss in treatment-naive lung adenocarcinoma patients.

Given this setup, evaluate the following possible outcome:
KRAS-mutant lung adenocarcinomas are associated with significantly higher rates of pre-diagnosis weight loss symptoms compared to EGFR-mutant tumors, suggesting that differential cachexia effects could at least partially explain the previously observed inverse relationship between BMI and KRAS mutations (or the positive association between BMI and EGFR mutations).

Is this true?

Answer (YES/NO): NO